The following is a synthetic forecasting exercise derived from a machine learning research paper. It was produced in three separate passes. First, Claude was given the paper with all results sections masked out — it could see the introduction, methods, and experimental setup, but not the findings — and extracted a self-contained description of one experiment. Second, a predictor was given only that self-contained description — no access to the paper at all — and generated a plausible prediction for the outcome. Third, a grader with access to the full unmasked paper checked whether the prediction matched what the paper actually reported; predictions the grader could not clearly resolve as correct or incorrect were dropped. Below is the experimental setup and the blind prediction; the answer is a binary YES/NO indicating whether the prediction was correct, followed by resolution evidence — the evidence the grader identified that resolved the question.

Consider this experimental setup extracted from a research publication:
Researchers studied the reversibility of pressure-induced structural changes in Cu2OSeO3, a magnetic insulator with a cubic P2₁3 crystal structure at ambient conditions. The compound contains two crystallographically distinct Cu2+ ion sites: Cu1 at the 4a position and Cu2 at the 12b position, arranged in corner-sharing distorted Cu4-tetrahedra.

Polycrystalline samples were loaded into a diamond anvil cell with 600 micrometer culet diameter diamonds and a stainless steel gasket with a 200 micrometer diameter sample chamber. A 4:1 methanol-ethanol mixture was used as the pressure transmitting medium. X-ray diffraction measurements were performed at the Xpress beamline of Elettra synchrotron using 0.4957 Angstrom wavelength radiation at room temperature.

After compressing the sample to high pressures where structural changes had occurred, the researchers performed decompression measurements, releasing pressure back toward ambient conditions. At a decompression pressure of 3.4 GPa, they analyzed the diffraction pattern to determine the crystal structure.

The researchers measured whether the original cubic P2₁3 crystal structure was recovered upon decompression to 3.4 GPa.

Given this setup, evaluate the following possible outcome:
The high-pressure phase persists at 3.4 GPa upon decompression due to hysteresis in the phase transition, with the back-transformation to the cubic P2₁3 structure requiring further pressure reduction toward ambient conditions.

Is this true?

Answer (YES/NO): NO